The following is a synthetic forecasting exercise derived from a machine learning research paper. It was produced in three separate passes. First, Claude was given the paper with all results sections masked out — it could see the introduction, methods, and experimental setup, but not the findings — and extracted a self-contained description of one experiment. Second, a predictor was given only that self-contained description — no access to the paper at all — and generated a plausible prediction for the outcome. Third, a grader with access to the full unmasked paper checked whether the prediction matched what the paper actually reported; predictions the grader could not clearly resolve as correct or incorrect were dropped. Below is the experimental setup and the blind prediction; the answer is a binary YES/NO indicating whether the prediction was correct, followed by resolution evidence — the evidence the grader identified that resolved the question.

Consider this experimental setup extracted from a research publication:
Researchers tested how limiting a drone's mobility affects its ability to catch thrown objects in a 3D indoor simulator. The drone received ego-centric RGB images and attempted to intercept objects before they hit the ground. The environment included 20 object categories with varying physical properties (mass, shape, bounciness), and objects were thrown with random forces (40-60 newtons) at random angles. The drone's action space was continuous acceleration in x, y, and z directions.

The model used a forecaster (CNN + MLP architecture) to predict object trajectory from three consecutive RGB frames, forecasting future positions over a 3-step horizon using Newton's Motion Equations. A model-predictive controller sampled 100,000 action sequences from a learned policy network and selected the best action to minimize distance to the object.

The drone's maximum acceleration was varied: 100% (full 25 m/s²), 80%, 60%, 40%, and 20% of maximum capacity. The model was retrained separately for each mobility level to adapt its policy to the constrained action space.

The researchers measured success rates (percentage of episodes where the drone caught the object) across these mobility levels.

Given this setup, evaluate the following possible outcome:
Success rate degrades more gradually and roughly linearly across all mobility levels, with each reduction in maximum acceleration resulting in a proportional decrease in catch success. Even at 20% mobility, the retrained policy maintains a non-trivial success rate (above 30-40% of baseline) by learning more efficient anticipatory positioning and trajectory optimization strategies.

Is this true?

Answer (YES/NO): NO